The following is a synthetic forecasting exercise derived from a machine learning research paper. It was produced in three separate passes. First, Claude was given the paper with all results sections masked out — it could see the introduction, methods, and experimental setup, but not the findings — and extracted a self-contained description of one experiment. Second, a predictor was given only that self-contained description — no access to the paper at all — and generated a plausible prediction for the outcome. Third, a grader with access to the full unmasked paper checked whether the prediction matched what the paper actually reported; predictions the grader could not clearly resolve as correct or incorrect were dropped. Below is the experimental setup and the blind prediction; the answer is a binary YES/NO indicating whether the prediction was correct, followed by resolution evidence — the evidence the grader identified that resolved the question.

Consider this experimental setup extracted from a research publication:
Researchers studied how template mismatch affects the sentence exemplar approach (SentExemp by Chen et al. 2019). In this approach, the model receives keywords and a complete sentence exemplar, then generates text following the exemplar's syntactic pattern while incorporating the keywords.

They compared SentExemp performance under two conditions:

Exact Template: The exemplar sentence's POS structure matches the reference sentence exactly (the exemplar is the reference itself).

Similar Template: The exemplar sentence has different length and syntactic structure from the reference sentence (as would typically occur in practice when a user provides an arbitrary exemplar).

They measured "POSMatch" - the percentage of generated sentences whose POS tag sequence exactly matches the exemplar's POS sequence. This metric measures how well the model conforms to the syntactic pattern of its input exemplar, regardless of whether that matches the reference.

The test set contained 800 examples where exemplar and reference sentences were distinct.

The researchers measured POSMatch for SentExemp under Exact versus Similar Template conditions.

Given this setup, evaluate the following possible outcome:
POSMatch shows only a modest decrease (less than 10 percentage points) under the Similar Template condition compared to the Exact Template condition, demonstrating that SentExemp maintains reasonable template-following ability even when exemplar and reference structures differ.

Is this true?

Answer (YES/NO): NO